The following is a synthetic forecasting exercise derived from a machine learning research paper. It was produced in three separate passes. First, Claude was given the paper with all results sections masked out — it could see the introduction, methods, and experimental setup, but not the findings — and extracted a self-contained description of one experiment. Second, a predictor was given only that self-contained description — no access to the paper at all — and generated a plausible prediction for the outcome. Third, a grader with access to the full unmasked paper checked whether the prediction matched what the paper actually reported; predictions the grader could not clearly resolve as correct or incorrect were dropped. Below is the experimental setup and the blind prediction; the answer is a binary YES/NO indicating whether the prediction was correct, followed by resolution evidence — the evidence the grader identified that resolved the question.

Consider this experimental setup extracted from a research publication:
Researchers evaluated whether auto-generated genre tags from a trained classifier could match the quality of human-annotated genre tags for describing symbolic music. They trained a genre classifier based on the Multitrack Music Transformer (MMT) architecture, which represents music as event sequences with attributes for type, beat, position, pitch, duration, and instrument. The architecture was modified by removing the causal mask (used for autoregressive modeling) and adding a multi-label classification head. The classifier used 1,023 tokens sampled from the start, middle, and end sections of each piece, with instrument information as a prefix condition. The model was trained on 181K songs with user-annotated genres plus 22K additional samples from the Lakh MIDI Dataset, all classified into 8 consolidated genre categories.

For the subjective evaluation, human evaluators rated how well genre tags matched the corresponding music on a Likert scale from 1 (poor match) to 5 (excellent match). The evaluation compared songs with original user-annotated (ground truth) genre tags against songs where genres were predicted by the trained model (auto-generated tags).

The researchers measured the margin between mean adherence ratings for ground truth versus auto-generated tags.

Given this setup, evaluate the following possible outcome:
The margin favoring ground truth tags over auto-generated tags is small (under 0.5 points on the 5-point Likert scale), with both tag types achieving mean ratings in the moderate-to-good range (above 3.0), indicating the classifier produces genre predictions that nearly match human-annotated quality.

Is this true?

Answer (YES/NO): YES